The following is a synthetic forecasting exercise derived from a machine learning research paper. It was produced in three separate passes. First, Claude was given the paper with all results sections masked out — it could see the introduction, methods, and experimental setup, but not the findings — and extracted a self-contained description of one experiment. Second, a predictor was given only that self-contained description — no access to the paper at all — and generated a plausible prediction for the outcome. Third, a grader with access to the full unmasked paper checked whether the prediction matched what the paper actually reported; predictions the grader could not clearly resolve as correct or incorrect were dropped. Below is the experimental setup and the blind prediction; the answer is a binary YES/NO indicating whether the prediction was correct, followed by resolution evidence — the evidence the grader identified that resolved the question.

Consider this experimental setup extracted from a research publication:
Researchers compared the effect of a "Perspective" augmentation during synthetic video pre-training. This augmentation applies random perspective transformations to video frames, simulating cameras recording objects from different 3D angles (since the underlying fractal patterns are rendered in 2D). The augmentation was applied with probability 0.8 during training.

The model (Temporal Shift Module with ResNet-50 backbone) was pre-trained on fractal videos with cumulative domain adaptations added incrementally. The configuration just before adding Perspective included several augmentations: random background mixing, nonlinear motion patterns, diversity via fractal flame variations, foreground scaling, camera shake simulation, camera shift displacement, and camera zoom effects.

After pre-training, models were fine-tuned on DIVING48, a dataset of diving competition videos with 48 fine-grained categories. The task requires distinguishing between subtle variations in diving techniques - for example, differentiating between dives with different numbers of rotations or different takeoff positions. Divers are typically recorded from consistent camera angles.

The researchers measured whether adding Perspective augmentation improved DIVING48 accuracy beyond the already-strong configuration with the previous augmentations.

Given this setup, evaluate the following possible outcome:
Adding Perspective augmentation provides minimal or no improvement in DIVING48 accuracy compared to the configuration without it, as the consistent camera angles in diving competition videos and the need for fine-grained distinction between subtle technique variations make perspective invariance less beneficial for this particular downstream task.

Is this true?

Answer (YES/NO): NO